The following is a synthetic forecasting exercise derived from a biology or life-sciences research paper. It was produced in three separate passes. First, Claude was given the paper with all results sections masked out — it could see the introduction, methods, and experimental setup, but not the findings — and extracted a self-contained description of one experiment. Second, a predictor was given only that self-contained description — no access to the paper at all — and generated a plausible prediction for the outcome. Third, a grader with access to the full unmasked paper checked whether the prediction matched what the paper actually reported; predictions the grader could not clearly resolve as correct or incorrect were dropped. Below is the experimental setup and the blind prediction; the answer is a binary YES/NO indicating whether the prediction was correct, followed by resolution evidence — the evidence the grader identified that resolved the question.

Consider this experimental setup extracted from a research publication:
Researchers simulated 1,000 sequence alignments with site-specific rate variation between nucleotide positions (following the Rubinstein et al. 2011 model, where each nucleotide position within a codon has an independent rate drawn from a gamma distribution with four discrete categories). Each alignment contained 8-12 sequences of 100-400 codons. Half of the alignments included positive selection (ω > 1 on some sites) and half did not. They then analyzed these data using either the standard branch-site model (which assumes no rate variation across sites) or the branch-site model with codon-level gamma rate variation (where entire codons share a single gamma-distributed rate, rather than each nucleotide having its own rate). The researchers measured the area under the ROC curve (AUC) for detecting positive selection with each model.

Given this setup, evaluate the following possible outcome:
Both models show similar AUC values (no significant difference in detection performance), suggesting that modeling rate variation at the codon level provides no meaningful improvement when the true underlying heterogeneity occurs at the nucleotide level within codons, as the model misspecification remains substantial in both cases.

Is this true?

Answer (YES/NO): NO